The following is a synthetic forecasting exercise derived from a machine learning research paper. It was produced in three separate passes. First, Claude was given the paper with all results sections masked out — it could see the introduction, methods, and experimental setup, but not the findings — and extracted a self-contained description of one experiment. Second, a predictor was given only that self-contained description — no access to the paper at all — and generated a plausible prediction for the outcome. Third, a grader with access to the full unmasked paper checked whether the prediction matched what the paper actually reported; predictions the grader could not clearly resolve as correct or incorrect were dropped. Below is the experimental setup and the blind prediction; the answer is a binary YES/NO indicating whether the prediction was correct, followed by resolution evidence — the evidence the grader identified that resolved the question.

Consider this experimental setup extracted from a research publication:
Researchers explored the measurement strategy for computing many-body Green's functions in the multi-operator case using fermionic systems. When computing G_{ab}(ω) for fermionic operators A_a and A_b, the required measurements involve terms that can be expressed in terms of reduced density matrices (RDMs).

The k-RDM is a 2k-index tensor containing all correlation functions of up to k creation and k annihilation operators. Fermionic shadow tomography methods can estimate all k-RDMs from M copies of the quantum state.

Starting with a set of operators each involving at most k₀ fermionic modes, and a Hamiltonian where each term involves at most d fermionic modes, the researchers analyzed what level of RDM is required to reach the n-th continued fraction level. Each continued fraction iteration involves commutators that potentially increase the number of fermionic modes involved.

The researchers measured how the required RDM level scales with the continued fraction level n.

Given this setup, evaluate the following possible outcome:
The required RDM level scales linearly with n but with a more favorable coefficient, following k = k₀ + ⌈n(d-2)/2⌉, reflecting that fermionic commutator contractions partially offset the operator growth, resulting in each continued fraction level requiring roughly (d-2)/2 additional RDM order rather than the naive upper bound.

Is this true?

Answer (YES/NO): NO